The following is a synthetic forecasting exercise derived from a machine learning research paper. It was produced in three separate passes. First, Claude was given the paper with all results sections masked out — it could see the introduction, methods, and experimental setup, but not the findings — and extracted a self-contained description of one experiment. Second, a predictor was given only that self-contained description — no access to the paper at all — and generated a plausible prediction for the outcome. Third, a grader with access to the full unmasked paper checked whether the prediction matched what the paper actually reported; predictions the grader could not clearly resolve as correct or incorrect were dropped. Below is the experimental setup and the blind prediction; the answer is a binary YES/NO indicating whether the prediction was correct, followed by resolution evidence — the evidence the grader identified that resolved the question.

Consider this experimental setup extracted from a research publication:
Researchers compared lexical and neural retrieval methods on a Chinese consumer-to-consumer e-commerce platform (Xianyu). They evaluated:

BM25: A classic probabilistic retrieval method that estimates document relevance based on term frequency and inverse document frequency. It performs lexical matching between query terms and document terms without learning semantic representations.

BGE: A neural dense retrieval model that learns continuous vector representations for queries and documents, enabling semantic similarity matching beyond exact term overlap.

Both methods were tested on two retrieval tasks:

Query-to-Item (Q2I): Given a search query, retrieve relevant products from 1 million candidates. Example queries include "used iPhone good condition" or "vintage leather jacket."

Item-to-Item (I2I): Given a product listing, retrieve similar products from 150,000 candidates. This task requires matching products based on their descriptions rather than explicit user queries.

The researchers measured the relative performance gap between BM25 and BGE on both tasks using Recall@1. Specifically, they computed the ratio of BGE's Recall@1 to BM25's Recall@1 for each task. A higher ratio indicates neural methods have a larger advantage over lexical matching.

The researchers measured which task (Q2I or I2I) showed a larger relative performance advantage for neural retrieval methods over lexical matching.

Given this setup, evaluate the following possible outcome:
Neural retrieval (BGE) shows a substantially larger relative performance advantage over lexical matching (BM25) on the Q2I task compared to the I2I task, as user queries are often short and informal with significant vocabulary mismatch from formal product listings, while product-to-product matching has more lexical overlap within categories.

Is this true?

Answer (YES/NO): NO